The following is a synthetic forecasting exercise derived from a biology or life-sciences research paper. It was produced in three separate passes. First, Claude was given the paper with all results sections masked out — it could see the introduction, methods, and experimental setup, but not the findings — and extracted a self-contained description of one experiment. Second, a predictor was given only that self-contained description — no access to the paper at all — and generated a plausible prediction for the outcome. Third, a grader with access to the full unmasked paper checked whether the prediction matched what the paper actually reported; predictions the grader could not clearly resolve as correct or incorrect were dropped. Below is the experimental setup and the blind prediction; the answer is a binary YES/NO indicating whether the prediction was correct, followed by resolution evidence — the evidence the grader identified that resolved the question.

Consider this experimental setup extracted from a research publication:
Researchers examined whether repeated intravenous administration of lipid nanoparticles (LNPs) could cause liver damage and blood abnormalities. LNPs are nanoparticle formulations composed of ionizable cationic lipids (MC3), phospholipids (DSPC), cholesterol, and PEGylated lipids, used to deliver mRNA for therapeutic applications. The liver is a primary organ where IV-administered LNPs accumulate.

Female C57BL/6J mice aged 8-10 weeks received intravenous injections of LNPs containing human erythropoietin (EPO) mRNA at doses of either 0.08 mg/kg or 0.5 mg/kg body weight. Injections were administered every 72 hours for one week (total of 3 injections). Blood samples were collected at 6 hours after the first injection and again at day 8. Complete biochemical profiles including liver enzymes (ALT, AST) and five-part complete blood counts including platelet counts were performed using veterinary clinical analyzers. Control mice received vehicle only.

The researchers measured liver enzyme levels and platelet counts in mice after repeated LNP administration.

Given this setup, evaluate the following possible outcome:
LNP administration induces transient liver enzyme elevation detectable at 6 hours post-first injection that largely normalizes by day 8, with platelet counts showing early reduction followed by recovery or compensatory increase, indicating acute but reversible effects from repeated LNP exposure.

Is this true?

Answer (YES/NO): NO